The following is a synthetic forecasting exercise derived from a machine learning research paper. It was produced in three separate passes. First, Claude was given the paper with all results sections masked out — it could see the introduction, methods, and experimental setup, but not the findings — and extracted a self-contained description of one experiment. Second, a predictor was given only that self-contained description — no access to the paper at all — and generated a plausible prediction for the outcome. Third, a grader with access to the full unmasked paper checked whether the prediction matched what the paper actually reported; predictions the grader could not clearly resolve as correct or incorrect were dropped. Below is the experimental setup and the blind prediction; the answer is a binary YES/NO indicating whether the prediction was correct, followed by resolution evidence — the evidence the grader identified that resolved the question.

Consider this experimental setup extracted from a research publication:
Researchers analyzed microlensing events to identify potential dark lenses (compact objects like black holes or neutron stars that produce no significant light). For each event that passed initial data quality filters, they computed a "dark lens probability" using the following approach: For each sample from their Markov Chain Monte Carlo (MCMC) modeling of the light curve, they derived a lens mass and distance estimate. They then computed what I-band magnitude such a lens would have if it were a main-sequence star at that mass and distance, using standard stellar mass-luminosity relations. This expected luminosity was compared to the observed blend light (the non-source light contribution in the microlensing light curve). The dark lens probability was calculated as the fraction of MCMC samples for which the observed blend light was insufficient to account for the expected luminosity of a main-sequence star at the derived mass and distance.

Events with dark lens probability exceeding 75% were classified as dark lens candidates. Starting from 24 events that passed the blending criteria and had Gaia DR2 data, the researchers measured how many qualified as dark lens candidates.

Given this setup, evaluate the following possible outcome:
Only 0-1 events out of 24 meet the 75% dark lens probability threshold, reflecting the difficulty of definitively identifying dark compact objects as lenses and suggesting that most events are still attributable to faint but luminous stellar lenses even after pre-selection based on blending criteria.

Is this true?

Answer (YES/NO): NO